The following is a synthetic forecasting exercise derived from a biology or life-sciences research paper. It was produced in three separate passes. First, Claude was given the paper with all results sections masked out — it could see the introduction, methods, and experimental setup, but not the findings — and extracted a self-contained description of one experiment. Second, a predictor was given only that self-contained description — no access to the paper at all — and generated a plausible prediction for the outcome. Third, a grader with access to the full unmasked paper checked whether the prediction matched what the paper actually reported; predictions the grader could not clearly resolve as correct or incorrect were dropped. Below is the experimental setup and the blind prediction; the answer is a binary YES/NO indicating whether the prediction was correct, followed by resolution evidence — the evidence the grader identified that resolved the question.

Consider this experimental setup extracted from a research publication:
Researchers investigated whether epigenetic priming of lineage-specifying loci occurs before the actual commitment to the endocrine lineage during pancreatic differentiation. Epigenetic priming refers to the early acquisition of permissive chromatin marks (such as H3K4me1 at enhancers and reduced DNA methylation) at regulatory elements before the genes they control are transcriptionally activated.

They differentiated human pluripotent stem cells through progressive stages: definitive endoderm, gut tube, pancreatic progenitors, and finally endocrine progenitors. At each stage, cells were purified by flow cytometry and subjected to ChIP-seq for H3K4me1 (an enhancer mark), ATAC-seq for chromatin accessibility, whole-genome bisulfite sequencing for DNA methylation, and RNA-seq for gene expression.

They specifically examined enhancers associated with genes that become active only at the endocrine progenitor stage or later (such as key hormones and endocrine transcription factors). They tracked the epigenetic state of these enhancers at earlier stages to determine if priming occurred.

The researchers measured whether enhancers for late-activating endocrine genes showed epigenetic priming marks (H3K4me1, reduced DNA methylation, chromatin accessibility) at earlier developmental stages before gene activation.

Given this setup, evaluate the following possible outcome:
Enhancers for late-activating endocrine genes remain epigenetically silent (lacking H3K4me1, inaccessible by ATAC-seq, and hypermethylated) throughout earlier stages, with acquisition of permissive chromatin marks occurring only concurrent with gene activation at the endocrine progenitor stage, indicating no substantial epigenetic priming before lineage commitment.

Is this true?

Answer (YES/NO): NO